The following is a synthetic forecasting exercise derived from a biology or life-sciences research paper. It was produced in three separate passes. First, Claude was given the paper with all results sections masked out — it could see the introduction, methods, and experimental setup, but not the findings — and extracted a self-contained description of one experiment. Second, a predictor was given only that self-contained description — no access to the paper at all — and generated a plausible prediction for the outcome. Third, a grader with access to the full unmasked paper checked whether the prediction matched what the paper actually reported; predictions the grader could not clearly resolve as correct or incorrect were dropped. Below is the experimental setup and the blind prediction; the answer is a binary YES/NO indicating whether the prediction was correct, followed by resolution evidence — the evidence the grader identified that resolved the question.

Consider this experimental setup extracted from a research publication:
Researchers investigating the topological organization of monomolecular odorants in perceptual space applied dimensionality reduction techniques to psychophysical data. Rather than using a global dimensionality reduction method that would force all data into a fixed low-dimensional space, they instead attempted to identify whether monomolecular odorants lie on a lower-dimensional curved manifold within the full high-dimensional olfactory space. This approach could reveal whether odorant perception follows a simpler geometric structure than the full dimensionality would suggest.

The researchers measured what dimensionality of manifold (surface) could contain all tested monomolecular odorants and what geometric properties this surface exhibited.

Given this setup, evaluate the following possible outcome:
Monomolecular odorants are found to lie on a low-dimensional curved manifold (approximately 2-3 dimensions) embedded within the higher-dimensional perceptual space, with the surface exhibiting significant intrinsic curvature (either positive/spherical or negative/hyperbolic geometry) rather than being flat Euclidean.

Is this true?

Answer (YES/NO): YES